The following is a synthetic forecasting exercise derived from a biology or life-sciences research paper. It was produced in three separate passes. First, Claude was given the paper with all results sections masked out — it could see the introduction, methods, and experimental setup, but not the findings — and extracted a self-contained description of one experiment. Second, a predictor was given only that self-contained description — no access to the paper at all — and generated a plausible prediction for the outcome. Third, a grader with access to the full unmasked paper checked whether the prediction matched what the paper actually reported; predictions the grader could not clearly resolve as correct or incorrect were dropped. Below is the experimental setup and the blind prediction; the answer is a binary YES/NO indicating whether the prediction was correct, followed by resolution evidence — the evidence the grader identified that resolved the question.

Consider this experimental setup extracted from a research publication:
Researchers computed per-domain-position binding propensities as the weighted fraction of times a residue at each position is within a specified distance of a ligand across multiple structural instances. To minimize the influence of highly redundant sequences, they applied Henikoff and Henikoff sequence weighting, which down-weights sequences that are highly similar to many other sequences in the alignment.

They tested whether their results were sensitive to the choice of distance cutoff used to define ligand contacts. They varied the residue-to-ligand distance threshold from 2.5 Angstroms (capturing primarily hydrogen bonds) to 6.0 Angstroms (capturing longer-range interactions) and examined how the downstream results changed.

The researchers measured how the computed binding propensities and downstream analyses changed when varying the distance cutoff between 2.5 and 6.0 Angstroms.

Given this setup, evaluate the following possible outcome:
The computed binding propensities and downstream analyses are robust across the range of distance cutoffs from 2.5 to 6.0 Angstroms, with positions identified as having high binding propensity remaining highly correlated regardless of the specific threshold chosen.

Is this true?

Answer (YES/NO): YES